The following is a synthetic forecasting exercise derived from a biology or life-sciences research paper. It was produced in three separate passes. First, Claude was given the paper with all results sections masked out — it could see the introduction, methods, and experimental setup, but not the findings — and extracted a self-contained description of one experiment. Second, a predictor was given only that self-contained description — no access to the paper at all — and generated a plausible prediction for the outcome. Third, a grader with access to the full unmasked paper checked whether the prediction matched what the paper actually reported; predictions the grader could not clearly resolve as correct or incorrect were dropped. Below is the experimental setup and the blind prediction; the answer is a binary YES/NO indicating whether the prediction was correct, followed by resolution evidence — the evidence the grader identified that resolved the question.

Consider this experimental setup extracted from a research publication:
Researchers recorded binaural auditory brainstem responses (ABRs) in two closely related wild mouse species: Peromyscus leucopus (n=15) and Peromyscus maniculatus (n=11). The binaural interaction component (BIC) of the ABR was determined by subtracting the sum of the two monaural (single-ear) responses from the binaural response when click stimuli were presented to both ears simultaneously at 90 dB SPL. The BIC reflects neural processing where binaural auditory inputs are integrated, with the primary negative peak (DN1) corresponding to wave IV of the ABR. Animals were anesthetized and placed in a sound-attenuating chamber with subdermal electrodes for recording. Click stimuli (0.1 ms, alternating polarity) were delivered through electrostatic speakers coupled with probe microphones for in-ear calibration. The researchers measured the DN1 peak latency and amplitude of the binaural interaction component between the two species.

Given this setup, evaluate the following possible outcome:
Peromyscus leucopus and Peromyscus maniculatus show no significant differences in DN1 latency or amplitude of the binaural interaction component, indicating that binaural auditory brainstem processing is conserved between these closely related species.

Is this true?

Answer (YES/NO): NO